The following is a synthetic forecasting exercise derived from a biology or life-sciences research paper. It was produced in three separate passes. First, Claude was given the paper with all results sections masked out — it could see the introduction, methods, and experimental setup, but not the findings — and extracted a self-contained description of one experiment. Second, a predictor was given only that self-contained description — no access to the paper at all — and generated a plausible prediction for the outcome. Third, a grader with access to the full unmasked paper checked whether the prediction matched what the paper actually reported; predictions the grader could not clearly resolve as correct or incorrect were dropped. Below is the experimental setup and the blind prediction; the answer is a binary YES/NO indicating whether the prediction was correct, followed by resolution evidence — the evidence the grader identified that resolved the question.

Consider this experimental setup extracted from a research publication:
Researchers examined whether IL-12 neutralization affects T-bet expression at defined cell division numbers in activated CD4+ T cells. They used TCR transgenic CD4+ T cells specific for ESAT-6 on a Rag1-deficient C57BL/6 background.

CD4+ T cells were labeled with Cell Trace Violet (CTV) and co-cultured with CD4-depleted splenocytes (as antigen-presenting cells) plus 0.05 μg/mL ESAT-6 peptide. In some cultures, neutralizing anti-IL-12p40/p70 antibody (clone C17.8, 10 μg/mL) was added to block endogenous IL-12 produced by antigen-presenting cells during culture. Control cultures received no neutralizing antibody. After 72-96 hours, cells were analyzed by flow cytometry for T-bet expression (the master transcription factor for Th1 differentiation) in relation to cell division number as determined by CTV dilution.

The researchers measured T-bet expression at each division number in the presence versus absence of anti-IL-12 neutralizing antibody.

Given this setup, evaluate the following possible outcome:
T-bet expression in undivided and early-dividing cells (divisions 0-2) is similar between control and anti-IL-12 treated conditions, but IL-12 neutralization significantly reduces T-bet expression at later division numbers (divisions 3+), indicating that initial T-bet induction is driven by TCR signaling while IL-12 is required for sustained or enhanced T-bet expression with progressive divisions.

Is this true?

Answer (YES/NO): YES